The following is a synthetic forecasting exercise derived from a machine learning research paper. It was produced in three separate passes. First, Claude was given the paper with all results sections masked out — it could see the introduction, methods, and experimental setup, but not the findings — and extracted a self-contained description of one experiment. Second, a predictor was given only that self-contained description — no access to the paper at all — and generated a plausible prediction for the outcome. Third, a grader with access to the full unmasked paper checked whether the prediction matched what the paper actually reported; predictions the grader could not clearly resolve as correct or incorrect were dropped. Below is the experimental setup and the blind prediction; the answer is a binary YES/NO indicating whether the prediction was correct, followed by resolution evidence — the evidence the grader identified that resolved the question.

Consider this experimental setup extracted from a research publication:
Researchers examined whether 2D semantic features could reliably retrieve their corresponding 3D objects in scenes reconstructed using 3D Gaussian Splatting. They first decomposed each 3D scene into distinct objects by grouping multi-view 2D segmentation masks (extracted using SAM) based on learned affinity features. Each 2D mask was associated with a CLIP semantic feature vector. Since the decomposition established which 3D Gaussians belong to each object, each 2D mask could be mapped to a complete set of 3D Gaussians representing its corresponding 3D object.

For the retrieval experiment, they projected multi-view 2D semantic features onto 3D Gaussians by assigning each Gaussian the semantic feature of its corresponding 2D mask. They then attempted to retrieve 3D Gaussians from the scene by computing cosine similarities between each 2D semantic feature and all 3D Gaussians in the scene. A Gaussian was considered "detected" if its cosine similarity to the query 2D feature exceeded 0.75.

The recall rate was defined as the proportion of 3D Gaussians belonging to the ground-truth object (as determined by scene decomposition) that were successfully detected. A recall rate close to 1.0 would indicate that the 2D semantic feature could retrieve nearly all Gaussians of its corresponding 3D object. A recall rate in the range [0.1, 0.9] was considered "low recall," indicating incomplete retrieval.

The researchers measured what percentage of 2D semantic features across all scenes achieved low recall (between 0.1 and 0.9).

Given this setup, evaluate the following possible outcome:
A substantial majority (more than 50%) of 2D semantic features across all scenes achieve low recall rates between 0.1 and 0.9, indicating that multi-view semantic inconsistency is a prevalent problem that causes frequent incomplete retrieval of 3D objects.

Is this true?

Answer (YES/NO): NO